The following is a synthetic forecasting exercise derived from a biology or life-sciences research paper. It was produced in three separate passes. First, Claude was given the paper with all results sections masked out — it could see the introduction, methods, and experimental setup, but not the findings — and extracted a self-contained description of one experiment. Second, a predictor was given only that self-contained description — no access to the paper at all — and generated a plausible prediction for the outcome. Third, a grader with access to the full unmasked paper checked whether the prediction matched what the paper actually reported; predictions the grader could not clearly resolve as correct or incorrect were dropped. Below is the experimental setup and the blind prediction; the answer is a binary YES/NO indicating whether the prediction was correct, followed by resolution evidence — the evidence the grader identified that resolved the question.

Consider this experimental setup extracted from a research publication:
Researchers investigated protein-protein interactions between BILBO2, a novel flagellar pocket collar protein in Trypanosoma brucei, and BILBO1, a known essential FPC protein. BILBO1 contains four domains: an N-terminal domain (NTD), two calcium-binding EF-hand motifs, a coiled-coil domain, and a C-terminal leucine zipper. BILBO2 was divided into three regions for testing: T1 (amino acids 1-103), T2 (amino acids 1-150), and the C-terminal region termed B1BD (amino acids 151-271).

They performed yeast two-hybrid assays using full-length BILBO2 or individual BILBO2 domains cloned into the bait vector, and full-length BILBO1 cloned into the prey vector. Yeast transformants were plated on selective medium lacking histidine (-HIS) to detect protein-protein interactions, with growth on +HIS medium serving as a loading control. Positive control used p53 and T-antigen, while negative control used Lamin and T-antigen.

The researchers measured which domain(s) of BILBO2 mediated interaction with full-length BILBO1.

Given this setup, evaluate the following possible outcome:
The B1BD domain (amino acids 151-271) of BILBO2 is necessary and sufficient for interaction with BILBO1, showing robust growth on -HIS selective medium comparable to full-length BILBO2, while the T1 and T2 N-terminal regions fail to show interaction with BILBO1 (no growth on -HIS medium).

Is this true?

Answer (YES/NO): YES